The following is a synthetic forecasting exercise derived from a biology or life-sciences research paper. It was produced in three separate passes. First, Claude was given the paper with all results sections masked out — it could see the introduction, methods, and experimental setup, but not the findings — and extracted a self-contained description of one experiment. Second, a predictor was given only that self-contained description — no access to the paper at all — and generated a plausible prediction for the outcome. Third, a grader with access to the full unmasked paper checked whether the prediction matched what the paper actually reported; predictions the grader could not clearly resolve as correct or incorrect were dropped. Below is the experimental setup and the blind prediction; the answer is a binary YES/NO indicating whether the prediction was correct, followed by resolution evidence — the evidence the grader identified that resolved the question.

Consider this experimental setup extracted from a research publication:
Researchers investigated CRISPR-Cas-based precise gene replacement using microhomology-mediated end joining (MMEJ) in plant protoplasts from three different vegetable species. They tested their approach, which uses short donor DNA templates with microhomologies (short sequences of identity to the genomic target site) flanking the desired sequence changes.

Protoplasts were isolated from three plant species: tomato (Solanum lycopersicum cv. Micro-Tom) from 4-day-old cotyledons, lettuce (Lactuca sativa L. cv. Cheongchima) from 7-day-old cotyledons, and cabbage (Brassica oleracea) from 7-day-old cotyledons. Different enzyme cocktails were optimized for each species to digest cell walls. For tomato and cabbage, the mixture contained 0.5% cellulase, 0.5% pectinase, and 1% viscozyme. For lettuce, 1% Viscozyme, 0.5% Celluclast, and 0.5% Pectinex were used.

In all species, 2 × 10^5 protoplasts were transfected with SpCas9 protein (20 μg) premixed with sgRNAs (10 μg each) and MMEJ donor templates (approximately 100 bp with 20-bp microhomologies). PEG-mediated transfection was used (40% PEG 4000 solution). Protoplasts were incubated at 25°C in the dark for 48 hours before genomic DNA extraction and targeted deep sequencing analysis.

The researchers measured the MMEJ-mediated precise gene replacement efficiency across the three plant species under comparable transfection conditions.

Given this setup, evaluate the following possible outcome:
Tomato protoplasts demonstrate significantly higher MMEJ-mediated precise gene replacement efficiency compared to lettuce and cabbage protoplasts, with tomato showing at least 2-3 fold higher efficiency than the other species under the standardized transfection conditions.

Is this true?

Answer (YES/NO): NO